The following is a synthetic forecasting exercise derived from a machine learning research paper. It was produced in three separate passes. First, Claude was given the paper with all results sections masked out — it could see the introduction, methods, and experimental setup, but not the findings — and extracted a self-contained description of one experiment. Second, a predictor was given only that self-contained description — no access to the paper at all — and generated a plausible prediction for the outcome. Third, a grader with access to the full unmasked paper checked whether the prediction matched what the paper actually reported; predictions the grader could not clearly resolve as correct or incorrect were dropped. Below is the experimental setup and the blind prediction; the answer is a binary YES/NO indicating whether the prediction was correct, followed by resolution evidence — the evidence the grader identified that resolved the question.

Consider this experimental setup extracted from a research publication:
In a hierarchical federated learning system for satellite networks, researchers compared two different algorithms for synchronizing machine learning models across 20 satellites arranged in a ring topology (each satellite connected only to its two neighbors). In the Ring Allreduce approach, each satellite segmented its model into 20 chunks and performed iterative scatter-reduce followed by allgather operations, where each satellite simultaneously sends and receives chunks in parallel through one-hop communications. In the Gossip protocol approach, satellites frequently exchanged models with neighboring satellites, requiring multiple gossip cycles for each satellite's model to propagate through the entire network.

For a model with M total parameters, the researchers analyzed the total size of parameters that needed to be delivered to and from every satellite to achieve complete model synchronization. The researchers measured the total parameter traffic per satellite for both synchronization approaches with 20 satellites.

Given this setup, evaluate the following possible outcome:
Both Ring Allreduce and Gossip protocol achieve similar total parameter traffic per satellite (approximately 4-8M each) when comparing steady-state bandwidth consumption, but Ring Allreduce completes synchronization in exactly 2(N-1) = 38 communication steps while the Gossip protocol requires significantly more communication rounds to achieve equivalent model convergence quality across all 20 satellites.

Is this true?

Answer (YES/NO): NO